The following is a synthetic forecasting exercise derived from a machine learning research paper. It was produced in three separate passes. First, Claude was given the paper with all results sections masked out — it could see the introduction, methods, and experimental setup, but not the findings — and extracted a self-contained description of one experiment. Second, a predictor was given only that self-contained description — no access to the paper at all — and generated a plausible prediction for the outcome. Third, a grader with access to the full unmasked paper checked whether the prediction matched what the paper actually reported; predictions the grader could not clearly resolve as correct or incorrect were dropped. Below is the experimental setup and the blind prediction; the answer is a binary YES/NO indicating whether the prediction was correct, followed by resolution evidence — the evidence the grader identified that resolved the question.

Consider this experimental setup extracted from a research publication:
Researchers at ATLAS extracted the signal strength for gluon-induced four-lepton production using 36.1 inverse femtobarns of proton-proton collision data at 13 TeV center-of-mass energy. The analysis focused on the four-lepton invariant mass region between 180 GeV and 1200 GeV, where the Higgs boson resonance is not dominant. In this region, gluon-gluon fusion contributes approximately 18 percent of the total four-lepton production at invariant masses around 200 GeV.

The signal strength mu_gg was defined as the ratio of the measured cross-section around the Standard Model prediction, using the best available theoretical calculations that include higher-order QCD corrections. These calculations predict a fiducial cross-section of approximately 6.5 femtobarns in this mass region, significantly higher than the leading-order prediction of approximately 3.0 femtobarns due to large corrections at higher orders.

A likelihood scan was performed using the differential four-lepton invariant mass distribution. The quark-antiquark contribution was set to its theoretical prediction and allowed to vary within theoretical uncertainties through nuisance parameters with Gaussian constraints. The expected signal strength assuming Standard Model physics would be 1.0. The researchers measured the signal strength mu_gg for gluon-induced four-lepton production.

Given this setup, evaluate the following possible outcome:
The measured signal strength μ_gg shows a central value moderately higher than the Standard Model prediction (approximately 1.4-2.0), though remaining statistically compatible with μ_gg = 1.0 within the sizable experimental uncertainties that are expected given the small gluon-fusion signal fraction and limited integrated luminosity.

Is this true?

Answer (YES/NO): NO